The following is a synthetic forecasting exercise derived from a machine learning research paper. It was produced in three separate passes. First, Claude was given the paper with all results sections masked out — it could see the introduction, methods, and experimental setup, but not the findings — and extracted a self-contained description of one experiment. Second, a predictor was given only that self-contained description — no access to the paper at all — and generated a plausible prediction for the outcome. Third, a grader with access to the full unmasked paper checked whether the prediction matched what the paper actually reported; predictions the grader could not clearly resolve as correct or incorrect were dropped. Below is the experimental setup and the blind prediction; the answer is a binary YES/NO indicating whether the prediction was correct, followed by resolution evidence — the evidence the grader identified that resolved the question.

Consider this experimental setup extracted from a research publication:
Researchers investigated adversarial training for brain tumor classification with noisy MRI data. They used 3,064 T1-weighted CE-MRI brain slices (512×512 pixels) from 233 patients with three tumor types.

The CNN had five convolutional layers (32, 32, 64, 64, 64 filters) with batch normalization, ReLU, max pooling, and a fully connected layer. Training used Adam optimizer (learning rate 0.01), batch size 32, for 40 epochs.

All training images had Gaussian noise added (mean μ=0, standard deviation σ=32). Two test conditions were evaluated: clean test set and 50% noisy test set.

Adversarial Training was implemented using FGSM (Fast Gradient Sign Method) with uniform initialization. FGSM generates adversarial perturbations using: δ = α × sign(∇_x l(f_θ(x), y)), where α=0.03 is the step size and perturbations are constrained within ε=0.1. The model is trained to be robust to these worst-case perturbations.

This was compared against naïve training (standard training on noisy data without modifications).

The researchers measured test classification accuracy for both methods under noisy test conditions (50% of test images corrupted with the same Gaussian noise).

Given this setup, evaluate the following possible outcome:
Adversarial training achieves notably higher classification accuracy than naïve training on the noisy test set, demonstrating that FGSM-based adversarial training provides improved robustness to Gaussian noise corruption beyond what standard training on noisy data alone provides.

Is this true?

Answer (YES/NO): NO